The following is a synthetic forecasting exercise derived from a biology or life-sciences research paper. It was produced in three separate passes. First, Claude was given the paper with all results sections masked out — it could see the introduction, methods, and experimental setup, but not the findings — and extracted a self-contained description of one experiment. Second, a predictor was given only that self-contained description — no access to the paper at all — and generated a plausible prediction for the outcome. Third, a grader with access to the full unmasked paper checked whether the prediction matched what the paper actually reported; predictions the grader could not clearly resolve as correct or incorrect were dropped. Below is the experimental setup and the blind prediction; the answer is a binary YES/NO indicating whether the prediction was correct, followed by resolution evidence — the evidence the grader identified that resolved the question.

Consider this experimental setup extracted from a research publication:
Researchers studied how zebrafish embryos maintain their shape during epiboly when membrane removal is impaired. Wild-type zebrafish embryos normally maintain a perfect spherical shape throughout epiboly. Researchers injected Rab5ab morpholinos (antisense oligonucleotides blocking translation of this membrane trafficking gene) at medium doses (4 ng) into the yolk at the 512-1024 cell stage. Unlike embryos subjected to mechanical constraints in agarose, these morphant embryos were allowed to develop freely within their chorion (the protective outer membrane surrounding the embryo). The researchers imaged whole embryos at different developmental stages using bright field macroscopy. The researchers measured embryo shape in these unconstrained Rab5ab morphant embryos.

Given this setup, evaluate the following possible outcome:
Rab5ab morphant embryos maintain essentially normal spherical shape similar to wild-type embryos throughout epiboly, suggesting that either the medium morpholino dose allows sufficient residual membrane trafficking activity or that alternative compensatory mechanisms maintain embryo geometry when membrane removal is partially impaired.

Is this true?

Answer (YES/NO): NO